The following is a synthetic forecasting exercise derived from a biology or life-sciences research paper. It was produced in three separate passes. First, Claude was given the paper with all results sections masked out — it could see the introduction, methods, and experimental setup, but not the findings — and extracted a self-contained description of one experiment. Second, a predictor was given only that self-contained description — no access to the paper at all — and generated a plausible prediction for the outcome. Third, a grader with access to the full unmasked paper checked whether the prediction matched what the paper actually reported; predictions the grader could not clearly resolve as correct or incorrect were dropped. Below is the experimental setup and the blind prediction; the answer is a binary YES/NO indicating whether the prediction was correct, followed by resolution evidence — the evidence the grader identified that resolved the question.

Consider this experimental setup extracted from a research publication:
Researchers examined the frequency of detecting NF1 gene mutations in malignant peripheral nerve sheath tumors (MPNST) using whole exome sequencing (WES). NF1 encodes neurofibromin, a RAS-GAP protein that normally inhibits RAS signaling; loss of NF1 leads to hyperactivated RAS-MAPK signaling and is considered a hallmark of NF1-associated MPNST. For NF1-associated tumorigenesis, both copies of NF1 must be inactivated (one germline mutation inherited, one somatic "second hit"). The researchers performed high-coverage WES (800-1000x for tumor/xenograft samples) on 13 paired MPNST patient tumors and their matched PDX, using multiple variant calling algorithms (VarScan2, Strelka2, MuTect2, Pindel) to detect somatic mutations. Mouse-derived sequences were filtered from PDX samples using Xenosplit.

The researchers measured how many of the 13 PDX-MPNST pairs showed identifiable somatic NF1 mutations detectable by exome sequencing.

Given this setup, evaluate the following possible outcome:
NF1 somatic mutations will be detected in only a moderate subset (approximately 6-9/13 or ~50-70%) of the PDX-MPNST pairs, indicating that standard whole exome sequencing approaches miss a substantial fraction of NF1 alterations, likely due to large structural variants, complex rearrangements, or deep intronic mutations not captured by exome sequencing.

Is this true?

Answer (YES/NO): YES